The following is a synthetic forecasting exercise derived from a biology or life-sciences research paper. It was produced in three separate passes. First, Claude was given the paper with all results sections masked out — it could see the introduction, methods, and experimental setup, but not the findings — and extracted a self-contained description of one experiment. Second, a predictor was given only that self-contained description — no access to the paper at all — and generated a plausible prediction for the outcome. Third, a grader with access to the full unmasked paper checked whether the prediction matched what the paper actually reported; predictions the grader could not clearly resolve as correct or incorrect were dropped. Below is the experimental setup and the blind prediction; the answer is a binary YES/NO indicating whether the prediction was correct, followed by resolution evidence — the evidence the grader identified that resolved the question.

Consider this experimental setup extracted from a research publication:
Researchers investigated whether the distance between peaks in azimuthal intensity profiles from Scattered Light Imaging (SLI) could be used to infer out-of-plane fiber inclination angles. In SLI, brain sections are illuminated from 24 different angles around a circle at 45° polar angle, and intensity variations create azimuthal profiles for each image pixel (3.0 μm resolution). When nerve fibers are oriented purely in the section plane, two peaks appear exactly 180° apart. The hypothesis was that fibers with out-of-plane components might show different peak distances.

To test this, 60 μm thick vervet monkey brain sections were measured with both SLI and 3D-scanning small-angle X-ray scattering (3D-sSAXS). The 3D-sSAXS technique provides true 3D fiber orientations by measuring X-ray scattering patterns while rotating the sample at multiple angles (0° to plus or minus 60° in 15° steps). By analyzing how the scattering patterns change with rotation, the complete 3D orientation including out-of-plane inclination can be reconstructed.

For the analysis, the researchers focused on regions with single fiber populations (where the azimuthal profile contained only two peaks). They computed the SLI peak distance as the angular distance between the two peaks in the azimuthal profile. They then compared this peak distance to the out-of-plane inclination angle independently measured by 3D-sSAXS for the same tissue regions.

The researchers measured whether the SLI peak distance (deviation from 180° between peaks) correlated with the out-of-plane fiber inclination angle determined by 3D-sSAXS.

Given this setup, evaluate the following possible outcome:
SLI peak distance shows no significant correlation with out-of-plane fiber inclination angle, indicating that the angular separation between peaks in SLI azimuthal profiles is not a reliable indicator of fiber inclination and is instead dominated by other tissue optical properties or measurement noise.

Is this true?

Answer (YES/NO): NO